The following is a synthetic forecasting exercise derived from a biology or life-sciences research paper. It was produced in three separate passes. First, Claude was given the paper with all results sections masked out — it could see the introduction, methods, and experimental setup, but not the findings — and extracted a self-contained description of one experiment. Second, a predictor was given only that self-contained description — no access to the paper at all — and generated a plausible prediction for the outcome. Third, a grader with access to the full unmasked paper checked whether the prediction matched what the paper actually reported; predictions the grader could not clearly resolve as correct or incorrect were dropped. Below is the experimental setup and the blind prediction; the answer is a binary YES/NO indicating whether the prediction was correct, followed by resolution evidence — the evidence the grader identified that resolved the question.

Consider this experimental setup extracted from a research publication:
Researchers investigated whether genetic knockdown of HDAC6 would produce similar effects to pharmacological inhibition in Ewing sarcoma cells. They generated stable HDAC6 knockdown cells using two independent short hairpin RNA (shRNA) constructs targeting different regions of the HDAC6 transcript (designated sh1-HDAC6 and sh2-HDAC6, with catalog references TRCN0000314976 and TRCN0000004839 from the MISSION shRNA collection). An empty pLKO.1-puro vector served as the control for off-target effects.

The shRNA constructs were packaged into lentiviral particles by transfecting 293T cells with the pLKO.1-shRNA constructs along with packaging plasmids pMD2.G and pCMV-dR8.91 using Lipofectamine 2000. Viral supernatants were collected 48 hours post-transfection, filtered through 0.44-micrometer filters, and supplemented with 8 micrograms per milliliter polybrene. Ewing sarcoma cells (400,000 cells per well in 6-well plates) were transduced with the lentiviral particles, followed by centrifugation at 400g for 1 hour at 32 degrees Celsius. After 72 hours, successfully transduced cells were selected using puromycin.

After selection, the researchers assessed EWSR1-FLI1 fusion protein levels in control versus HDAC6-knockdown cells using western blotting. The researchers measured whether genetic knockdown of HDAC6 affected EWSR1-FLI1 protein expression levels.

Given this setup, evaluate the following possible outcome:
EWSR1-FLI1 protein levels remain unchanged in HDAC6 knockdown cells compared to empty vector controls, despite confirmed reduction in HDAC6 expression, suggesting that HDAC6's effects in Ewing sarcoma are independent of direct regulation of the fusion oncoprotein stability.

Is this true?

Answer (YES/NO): NO